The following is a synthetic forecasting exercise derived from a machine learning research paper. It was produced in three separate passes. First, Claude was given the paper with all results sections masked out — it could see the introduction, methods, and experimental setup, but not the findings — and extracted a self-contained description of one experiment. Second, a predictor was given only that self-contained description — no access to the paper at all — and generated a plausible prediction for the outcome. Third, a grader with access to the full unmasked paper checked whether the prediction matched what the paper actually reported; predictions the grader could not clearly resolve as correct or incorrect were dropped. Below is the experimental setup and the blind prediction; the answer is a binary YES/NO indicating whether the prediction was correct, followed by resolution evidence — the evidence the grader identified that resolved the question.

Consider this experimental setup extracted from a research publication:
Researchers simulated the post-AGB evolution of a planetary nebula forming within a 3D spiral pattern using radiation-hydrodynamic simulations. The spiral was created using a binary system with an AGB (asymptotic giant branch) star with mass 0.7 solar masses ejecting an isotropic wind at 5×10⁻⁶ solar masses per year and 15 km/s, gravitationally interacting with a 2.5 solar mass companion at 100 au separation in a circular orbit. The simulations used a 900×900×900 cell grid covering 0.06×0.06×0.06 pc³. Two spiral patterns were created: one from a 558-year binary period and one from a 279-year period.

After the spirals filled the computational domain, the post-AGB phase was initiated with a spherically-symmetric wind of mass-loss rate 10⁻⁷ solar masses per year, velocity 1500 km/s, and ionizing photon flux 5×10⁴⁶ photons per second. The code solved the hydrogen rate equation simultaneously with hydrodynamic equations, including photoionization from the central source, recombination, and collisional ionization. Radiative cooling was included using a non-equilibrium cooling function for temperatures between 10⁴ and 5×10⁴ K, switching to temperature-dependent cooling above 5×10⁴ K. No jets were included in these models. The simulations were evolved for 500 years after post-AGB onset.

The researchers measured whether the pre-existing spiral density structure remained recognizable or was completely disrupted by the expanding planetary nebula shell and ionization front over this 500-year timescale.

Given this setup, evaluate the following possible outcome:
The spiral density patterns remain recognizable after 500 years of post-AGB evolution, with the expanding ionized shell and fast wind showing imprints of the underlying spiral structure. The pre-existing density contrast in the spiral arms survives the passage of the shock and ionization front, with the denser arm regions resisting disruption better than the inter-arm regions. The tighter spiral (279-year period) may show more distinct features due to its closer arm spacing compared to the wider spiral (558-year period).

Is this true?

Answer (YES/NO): NO